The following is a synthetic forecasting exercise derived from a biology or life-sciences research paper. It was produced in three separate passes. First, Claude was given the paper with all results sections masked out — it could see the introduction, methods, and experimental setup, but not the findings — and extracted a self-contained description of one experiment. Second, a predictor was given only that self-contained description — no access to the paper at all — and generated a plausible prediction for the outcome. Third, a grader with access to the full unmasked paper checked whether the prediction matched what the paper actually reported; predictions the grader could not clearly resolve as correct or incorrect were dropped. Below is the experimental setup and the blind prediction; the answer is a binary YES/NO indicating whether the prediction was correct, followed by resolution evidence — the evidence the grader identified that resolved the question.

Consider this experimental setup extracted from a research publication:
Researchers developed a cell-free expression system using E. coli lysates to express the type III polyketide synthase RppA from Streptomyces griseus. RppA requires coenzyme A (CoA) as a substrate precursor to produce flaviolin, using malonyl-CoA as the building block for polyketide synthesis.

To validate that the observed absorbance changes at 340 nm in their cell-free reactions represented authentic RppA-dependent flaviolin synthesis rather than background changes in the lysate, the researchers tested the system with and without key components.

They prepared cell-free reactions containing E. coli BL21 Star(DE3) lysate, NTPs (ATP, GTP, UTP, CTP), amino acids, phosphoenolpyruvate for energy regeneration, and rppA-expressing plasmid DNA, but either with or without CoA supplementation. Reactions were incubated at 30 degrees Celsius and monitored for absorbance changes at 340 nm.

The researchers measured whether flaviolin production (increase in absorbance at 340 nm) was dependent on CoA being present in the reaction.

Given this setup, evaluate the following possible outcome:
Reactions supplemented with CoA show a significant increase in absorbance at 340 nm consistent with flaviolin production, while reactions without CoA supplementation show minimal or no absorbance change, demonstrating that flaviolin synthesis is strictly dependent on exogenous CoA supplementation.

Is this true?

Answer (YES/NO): NO